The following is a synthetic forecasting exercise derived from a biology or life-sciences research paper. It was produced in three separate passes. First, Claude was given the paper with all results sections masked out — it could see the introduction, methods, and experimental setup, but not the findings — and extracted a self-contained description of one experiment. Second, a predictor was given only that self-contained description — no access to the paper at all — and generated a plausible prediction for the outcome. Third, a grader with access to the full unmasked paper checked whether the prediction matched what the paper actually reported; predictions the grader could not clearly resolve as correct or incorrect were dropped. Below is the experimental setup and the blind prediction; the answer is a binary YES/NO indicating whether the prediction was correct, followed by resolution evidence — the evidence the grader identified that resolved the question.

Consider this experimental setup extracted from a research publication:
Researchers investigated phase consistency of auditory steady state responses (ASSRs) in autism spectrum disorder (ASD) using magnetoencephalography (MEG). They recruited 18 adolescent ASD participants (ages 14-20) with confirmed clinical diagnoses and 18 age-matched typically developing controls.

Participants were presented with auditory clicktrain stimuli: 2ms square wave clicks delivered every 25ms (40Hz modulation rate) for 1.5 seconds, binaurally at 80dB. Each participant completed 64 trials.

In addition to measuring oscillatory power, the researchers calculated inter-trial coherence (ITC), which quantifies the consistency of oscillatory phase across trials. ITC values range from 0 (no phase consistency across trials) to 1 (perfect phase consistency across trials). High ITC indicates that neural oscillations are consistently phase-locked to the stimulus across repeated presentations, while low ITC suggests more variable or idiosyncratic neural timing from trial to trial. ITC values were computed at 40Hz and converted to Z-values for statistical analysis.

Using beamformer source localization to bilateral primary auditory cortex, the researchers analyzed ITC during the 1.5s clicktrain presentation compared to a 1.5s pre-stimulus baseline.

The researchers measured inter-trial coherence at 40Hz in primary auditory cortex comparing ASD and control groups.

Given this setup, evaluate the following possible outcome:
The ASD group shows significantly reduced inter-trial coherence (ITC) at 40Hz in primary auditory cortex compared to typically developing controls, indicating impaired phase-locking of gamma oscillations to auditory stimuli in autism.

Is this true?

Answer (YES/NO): YES